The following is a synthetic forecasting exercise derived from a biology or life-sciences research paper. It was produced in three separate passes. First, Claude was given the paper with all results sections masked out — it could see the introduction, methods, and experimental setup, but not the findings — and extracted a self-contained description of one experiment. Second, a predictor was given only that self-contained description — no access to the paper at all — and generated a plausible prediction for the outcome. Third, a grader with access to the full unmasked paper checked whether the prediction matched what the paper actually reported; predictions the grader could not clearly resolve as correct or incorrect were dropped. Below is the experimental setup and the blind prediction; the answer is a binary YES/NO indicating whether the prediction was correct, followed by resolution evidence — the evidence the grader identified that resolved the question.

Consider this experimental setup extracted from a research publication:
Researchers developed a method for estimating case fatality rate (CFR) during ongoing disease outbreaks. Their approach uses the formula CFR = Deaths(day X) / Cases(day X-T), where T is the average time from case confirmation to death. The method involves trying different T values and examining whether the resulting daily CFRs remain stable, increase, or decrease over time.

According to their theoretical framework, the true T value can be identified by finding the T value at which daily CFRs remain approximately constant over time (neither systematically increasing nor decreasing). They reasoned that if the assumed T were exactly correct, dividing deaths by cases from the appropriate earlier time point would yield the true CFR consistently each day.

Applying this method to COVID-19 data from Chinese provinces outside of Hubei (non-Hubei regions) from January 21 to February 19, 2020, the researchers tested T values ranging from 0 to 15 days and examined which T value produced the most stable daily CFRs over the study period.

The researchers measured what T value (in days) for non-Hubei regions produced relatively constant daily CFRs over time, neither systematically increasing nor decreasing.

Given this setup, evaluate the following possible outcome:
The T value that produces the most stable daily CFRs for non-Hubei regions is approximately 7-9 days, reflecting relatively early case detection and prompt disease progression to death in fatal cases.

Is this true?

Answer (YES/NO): YES